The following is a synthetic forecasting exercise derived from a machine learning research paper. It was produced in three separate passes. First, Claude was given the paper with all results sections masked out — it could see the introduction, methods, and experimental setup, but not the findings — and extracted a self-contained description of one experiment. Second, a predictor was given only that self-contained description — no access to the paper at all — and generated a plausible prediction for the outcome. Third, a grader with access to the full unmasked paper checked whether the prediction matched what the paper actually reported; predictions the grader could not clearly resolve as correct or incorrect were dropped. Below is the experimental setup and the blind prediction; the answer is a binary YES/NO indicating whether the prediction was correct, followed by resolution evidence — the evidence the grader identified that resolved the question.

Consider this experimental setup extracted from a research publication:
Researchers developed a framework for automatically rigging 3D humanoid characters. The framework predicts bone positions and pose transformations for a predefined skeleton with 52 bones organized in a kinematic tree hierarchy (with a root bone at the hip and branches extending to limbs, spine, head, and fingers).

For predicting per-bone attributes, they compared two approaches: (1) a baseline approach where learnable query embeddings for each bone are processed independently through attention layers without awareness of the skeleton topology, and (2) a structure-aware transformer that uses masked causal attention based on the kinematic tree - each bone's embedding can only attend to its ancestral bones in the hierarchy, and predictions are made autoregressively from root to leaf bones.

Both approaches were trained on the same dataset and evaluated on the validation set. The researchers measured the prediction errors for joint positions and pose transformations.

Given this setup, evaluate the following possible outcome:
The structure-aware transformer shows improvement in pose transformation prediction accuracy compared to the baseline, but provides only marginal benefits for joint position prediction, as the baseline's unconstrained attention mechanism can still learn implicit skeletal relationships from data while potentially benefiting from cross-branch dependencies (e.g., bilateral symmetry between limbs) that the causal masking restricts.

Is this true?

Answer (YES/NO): YES